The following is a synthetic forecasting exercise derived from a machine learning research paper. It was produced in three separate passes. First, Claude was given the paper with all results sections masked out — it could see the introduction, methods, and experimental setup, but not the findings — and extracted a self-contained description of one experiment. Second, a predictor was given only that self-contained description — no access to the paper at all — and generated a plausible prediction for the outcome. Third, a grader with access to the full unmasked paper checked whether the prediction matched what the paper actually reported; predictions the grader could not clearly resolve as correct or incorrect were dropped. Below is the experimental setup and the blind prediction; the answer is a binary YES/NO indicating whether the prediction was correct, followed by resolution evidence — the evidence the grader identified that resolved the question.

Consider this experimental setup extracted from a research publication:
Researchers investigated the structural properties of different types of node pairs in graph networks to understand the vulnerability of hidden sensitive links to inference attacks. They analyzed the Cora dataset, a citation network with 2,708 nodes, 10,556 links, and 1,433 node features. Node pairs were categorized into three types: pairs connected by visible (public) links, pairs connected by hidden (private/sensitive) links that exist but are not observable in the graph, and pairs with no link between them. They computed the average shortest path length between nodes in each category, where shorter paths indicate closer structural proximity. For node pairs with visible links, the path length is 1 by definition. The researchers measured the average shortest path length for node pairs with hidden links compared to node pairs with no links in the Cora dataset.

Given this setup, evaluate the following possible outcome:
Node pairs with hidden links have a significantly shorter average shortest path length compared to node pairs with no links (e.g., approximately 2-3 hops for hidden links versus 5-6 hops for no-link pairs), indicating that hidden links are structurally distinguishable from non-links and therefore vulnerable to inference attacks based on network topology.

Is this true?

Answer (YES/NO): NO